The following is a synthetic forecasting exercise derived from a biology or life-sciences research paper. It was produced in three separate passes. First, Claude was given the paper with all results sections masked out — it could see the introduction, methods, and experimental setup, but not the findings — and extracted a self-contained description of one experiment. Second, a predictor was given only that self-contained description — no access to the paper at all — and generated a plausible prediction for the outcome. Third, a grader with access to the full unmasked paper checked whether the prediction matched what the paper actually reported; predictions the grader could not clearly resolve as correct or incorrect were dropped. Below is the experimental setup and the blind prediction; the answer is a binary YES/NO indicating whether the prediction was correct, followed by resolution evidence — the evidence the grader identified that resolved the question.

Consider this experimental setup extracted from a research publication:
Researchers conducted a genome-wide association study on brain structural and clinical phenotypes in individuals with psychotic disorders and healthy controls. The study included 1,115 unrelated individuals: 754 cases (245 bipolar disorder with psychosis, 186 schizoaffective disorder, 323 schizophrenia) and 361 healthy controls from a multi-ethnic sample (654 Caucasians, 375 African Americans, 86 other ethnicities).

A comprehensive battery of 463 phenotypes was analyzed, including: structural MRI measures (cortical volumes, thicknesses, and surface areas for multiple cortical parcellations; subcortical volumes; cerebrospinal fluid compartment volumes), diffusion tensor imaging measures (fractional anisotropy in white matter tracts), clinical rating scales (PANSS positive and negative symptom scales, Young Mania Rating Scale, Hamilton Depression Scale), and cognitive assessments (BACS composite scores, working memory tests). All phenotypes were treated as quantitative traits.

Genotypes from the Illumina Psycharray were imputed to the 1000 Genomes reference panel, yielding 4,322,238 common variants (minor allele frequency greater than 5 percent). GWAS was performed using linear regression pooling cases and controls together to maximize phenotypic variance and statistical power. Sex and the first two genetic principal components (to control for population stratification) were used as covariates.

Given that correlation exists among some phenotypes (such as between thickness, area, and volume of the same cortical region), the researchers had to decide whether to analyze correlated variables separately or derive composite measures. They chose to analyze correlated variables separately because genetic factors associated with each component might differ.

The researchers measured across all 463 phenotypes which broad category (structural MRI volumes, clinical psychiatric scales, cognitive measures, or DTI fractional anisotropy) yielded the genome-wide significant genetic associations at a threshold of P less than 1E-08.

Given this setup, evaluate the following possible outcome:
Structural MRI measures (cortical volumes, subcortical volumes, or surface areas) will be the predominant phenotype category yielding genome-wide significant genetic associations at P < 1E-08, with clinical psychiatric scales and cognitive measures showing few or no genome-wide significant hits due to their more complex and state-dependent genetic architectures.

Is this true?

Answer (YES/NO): NO